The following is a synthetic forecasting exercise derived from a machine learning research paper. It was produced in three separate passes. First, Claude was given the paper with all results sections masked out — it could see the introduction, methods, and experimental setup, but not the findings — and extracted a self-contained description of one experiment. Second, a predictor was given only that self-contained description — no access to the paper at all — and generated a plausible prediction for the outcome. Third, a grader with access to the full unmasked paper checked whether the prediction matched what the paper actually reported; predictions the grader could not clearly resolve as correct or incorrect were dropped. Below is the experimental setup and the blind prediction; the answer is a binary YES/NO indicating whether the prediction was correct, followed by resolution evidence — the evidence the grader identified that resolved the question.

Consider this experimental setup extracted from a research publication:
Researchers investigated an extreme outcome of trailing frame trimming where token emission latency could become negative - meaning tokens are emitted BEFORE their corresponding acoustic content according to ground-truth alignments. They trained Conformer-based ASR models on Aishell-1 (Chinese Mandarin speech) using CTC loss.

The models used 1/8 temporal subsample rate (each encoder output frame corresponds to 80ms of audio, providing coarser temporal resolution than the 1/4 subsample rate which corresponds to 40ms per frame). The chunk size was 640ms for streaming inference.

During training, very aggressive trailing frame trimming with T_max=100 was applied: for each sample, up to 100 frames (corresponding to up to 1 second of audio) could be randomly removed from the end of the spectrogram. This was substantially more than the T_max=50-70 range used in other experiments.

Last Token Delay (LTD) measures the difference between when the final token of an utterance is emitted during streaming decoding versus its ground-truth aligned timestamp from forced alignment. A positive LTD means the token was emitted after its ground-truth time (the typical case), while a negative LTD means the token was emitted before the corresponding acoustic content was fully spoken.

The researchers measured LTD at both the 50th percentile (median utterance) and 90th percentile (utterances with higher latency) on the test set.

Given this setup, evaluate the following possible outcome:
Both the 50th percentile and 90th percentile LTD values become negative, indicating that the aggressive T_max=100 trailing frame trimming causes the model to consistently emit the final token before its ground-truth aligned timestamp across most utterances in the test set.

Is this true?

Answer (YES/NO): YES